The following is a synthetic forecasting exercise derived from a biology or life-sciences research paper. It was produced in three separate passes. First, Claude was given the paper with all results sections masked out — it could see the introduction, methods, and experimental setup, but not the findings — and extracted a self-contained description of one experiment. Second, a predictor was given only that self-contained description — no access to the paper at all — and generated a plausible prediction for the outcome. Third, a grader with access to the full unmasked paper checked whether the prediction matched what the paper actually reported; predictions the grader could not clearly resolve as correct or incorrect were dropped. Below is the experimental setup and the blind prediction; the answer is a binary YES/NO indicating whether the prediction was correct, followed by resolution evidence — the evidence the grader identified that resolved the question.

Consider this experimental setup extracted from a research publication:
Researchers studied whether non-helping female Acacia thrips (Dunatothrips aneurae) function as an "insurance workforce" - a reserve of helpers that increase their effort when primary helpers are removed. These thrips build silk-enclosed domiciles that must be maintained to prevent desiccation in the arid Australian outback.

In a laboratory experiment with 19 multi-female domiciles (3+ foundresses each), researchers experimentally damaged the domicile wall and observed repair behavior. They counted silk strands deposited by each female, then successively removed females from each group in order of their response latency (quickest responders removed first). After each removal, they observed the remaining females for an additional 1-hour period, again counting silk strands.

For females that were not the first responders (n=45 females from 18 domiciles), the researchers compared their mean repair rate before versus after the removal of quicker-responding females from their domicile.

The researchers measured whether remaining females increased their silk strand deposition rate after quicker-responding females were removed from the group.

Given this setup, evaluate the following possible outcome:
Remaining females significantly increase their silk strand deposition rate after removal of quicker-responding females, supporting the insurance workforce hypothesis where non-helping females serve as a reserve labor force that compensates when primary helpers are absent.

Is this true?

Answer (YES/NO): NO